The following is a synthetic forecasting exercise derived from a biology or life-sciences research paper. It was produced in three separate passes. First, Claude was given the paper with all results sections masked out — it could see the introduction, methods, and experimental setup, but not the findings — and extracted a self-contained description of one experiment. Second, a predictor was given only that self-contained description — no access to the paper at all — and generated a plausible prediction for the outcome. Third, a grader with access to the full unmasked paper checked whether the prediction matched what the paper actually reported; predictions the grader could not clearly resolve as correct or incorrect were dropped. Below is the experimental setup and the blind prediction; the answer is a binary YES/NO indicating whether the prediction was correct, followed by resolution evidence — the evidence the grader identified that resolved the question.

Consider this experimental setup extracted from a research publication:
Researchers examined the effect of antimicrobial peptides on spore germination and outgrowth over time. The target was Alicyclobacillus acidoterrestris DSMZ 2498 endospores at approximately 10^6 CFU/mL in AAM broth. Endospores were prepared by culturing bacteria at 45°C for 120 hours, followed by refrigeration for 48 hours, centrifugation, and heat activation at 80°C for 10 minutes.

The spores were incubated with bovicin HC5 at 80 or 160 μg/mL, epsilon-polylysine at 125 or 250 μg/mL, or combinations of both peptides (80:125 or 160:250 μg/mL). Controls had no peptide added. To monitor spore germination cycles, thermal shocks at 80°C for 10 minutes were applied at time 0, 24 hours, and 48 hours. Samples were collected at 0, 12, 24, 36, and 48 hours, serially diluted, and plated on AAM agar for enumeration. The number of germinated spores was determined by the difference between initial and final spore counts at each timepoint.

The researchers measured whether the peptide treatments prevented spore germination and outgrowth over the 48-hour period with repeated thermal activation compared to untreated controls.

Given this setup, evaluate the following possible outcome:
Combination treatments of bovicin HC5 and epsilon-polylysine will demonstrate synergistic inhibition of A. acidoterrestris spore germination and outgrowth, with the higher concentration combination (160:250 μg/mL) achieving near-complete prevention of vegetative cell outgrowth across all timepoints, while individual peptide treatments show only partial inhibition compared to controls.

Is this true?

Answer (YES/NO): NO